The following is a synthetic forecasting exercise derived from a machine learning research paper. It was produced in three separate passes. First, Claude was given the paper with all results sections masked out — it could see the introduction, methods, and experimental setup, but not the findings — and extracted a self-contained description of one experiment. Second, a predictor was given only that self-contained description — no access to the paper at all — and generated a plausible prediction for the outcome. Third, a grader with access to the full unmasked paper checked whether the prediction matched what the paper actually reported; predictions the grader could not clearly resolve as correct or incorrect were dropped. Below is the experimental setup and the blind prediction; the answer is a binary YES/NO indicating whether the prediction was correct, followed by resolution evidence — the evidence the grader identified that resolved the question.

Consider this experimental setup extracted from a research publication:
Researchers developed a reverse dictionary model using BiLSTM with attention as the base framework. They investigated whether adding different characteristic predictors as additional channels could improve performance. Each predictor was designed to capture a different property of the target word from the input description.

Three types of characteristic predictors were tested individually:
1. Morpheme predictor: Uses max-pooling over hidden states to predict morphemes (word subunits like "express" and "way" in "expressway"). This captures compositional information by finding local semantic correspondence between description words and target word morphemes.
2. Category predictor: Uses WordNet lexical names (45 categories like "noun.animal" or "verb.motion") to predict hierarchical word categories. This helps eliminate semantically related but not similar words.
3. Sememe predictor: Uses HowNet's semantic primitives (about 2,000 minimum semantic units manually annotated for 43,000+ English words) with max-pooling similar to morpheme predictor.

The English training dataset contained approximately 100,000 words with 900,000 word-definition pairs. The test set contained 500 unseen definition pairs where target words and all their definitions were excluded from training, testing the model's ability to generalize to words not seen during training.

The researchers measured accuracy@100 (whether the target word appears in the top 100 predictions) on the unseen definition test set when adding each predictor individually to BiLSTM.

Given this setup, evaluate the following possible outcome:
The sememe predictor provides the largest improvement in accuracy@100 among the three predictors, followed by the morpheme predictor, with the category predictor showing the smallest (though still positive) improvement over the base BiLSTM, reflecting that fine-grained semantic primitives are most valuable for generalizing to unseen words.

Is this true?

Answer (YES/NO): NO